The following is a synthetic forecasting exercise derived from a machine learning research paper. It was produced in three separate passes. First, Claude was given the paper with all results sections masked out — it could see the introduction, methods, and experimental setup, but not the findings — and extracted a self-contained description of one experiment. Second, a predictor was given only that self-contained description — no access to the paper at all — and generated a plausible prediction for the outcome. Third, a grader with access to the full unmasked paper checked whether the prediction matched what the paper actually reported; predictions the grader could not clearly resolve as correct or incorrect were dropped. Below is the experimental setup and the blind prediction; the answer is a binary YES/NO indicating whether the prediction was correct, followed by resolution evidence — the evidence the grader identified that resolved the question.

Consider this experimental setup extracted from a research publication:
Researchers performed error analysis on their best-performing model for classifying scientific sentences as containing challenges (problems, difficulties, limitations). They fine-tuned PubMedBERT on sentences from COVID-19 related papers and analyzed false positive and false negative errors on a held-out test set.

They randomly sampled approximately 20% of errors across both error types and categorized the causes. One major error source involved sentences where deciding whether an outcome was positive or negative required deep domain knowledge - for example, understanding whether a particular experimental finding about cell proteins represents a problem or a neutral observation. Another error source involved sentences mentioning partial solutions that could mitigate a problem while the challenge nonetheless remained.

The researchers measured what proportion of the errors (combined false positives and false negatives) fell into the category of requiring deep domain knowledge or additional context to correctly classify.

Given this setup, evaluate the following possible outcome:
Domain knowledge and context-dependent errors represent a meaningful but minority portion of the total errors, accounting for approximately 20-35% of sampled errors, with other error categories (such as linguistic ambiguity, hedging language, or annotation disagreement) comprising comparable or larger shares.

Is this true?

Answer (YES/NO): NO